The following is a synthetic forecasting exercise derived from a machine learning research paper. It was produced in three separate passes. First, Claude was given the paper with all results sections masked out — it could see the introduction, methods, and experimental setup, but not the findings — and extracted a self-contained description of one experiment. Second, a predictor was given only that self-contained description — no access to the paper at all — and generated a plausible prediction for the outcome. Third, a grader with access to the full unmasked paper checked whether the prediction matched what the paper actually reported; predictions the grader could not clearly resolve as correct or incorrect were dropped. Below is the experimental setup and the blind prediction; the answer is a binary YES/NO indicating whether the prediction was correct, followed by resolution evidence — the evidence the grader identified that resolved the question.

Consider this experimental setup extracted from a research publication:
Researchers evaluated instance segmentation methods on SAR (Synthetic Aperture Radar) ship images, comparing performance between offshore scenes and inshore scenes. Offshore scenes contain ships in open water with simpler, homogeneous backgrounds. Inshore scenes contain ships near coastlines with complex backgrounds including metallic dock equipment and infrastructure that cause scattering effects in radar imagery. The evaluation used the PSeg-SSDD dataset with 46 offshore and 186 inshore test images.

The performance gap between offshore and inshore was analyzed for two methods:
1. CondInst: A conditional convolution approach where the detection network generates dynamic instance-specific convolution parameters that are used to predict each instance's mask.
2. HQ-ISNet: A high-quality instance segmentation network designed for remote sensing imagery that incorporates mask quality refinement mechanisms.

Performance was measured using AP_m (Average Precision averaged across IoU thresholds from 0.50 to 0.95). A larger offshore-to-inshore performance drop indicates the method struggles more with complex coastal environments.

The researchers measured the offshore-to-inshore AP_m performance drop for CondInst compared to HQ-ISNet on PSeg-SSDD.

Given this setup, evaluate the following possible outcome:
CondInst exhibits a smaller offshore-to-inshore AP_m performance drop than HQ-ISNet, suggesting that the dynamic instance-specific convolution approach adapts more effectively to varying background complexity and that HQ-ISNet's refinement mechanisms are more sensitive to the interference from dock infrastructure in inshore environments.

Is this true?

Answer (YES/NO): YES